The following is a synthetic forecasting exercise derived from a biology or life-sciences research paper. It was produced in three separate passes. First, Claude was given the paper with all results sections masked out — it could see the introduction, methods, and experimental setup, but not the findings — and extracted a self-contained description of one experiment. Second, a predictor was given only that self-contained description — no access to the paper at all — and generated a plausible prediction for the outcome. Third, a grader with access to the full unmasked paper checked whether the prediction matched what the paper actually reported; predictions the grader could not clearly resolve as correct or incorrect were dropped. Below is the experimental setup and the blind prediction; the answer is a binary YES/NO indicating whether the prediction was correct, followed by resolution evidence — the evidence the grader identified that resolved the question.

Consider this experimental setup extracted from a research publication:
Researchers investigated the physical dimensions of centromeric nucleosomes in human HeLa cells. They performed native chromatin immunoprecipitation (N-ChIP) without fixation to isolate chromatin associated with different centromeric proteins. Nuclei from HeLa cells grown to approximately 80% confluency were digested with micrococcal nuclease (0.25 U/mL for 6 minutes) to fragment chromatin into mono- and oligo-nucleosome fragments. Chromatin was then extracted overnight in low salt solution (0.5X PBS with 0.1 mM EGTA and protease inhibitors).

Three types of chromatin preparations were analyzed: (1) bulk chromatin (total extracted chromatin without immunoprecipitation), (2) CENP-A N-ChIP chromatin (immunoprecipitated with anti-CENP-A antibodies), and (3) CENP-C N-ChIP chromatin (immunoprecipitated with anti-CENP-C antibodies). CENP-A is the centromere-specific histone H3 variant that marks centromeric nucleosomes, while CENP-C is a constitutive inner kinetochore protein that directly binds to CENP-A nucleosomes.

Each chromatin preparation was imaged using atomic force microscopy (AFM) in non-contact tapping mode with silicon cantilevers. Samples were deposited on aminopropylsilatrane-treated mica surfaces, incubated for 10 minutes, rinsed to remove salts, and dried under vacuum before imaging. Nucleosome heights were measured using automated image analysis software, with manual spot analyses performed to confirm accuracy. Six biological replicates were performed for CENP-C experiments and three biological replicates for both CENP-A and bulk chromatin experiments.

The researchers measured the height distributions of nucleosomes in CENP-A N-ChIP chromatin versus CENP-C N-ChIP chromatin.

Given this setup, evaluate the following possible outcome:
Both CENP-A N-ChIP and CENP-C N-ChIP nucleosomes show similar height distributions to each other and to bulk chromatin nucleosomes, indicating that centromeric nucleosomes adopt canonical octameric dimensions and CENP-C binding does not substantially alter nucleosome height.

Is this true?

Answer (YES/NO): NO